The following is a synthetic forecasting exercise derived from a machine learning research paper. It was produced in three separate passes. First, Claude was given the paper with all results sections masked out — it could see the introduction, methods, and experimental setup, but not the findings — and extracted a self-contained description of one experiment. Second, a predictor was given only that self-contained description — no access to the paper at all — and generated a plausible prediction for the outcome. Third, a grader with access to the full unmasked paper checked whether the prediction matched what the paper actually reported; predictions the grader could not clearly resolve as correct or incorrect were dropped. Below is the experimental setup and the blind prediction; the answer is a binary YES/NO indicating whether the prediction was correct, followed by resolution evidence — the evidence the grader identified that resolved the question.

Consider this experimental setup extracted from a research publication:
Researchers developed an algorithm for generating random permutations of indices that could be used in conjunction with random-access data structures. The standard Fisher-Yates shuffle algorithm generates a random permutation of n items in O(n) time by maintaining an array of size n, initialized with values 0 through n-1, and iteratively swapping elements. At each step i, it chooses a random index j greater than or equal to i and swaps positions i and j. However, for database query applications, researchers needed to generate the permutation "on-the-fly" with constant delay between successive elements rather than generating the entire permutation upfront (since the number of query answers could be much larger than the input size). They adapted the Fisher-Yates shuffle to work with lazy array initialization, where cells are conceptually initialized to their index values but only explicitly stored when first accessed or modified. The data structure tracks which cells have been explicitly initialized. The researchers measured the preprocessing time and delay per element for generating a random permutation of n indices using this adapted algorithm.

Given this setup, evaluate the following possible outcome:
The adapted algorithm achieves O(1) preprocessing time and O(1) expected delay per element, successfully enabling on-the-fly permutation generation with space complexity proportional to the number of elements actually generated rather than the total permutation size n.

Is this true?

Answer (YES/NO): NO